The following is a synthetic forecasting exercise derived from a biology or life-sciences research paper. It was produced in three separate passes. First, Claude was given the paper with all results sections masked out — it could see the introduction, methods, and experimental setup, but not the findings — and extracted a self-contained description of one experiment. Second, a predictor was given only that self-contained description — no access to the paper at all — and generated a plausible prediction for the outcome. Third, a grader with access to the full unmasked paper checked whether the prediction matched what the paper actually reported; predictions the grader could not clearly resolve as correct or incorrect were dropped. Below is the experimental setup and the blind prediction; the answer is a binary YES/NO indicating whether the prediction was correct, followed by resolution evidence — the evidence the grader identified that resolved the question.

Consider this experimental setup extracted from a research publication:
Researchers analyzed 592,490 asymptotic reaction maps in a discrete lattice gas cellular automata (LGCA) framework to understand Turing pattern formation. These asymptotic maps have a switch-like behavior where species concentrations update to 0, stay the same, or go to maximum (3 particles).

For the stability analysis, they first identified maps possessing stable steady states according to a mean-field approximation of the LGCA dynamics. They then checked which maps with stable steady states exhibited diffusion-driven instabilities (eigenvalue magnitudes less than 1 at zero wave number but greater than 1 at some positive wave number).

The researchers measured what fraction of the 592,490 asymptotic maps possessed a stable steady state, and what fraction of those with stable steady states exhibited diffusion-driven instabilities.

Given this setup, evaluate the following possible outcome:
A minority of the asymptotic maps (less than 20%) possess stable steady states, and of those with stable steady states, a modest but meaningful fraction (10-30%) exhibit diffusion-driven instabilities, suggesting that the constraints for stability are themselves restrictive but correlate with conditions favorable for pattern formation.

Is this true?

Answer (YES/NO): NO